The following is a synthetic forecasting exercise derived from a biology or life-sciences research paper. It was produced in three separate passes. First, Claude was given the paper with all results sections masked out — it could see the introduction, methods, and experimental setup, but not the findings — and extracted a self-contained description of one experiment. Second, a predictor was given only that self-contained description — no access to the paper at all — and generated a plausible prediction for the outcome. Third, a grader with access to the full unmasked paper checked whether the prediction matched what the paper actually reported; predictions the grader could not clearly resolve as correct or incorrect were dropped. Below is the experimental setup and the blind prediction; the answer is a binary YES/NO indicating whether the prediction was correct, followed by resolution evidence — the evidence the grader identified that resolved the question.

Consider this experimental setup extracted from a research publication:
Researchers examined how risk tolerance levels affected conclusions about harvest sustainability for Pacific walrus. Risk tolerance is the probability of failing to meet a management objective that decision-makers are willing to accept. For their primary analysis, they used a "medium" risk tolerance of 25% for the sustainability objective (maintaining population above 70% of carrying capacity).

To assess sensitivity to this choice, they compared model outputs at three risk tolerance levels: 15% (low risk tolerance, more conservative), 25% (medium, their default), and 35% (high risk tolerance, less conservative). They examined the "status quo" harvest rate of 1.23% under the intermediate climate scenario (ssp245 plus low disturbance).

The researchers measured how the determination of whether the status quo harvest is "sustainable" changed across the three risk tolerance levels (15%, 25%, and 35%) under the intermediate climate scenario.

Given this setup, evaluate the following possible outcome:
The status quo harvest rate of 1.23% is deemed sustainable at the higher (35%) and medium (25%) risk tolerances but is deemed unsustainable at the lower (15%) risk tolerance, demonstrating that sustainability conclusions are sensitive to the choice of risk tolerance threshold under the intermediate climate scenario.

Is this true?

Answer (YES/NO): NO